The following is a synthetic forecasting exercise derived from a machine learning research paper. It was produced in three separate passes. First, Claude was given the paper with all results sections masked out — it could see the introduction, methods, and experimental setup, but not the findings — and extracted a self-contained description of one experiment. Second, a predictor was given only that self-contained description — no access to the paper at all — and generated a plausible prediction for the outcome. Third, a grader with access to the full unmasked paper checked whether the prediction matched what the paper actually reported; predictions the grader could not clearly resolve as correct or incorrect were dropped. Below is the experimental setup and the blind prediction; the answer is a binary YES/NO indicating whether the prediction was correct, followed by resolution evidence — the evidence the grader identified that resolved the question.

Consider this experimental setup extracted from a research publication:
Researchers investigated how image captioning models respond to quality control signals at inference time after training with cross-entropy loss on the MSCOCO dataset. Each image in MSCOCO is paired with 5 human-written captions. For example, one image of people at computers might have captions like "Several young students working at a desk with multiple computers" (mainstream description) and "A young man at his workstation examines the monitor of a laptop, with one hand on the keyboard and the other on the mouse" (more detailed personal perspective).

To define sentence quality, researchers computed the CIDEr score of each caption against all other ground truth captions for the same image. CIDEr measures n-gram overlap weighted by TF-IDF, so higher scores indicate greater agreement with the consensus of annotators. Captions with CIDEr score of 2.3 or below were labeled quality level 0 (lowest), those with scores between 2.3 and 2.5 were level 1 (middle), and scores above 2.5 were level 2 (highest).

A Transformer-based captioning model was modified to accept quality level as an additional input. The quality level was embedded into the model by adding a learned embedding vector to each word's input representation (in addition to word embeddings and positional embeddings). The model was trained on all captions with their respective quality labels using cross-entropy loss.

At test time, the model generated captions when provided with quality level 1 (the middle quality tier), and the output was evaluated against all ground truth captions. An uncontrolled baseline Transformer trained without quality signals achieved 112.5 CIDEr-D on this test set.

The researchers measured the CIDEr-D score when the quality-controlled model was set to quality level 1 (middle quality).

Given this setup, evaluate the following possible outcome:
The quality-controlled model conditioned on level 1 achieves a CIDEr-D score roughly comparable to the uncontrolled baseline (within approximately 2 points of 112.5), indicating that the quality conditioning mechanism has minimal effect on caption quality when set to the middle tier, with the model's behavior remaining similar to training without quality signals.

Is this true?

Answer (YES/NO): NO